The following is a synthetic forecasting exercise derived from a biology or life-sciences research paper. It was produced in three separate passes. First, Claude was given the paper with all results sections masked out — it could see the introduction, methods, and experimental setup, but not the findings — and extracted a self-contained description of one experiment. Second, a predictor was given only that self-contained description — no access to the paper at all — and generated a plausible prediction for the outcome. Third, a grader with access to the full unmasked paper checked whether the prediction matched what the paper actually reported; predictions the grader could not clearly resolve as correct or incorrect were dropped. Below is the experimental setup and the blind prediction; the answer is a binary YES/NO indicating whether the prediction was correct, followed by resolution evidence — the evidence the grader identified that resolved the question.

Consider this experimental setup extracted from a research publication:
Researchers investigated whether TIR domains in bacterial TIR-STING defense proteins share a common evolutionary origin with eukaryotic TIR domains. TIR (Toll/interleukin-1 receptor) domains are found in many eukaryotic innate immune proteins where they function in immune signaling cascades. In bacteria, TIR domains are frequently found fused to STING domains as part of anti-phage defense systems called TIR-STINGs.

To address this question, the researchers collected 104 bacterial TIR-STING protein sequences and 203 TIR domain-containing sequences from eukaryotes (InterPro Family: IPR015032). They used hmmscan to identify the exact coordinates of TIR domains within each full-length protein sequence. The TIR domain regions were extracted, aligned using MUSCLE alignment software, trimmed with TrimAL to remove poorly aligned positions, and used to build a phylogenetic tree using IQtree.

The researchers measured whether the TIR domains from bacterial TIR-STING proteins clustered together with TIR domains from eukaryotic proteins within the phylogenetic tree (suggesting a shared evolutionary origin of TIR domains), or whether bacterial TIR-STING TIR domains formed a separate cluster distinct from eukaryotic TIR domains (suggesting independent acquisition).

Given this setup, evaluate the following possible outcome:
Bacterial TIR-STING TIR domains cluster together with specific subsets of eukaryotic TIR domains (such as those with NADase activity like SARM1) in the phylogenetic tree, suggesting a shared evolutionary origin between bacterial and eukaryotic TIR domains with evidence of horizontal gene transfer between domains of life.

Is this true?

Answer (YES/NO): NO